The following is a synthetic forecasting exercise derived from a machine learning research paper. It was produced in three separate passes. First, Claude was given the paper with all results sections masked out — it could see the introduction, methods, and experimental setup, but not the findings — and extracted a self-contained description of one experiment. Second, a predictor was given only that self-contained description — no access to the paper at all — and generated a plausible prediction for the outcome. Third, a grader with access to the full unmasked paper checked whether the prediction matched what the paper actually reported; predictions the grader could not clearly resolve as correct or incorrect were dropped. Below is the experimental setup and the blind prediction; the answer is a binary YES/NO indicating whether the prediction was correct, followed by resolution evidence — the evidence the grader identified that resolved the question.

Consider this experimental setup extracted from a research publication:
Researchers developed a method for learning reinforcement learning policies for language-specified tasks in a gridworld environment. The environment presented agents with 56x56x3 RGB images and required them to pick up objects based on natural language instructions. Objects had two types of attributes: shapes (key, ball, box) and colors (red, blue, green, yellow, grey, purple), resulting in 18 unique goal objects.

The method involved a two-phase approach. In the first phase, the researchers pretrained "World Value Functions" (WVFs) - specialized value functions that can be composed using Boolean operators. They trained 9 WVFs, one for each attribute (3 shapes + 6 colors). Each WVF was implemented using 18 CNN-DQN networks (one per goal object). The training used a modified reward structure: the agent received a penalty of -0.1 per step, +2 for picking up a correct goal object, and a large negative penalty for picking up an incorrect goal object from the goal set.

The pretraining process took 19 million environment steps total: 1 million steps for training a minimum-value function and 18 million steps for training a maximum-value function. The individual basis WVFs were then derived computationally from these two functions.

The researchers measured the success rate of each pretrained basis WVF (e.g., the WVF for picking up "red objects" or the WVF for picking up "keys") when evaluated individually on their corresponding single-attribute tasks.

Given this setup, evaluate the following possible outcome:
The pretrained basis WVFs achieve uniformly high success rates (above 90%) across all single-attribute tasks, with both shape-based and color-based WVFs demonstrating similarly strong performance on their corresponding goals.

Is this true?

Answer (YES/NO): YES